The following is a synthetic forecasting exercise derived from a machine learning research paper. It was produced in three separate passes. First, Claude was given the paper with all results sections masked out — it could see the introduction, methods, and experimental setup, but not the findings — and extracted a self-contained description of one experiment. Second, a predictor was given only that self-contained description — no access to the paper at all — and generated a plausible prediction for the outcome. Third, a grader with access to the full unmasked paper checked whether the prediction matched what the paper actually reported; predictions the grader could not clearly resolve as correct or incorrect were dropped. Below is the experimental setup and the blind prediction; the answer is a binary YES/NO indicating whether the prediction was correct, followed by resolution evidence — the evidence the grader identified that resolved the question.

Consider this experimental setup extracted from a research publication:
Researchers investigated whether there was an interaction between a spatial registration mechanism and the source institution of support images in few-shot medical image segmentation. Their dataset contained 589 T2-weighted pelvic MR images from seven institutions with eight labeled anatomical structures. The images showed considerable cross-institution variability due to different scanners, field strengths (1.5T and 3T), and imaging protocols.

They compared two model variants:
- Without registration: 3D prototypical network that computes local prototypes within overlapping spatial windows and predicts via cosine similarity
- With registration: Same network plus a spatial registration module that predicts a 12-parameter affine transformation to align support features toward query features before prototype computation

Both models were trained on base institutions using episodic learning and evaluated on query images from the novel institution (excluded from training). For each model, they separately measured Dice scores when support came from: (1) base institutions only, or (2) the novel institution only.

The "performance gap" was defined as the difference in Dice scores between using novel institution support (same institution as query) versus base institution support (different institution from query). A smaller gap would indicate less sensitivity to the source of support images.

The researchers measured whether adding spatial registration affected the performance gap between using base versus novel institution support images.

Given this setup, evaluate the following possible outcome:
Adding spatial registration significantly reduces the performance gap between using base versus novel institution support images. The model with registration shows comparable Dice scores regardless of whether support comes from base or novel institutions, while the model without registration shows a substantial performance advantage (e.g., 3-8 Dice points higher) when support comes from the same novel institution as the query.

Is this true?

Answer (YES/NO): NO